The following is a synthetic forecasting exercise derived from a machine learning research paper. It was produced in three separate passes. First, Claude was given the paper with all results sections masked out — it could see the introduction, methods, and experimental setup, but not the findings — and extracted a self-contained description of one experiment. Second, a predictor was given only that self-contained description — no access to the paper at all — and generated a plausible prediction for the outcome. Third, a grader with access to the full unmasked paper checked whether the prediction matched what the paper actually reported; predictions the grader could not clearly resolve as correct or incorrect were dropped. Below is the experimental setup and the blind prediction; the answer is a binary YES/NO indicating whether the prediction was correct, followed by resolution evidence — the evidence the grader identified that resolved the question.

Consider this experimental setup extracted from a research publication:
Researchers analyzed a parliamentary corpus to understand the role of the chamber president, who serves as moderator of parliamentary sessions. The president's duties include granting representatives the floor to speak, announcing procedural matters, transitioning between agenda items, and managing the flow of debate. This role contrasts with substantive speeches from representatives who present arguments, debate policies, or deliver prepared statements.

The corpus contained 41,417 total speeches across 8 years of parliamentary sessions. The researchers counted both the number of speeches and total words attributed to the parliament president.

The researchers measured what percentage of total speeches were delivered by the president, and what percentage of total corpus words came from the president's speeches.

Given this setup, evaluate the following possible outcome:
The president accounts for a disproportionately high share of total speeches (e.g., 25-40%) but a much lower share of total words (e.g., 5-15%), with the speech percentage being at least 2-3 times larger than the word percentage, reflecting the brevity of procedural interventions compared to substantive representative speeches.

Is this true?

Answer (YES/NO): NO